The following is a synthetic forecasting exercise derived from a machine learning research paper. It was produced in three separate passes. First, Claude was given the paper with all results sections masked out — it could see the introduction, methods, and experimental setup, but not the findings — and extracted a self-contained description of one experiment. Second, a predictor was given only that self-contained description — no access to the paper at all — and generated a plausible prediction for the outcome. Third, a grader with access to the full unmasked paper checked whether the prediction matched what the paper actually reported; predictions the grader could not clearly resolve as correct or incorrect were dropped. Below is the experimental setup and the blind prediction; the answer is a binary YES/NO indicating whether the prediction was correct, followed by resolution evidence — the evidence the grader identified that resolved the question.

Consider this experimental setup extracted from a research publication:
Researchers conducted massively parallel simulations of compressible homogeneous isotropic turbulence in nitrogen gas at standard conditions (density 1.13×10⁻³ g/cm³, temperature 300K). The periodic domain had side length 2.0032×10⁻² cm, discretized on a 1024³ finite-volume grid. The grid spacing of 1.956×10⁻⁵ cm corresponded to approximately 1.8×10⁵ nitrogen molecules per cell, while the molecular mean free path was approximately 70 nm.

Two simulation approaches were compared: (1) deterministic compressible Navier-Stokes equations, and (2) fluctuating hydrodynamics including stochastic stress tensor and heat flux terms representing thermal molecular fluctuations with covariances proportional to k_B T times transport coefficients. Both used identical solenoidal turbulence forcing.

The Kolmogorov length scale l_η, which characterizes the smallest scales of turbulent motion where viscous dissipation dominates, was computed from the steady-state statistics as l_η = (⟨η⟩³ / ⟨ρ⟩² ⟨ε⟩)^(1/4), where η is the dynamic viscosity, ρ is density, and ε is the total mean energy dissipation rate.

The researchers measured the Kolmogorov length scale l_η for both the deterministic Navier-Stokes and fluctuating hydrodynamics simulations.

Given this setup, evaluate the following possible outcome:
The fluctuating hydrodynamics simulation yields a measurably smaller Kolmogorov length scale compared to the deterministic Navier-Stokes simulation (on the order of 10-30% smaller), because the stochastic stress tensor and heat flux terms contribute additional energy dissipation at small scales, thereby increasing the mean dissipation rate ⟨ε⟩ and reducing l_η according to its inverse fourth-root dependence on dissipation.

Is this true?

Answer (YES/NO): NO